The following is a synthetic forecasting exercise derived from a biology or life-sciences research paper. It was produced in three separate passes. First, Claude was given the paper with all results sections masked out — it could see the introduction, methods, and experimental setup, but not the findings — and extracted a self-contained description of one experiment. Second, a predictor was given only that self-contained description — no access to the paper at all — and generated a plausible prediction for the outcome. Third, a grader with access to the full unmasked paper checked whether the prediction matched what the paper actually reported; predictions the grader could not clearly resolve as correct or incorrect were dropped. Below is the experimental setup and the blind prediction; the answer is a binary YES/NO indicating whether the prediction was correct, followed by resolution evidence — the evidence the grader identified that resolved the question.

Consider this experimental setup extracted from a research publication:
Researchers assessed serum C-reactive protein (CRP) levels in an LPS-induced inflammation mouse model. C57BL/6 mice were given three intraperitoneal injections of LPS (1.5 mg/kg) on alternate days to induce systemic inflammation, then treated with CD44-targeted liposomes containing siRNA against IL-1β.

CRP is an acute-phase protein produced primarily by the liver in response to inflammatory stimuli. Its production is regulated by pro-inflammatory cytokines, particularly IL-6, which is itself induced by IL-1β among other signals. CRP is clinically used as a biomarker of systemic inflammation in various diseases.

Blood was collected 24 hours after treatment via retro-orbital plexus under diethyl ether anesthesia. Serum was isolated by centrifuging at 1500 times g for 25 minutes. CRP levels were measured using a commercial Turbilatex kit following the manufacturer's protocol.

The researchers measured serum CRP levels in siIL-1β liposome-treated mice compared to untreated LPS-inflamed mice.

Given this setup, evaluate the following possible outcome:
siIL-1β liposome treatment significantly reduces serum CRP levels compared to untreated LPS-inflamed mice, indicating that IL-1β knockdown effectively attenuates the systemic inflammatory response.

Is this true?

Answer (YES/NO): YES